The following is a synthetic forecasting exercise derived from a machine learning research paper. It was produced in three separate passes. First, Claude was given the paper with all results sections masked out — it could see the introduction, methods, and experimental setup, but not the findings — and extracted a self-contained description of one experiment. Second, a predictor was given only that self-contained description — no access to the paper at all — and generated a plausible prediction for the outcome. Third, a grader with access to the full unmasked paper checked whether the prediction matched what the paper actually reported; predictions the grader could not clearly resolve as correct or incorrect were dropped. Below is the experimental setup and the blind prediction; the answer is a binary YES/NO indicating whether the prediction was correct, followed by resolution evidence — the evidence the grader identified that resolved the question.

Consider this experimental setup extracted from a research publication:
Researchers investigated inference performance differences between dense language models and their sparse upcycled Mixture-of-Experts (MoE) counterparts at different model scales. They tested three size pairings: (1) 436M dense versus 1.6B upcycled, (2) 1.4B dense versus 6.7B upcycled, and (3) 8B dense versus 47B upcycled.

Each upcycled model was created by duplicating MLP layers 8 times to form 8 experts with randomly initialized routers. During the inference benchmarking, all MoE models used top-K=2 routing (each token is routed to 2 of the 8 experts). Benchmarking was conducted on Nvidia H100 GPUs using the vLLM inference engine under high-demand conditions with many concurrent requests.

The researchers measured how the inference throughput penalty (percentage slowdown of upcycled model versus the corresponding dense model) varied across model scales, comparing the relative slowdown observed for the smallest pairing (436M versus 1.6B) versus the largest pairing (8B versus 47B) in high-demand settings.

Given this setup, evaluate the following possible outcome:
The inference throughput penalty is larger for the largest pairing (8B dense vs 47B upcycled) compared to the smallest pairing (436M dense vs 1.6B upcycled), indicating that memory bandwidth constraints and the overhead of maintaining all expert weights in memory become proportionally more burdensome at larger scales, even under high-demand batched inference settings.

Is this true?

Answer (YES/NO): NO